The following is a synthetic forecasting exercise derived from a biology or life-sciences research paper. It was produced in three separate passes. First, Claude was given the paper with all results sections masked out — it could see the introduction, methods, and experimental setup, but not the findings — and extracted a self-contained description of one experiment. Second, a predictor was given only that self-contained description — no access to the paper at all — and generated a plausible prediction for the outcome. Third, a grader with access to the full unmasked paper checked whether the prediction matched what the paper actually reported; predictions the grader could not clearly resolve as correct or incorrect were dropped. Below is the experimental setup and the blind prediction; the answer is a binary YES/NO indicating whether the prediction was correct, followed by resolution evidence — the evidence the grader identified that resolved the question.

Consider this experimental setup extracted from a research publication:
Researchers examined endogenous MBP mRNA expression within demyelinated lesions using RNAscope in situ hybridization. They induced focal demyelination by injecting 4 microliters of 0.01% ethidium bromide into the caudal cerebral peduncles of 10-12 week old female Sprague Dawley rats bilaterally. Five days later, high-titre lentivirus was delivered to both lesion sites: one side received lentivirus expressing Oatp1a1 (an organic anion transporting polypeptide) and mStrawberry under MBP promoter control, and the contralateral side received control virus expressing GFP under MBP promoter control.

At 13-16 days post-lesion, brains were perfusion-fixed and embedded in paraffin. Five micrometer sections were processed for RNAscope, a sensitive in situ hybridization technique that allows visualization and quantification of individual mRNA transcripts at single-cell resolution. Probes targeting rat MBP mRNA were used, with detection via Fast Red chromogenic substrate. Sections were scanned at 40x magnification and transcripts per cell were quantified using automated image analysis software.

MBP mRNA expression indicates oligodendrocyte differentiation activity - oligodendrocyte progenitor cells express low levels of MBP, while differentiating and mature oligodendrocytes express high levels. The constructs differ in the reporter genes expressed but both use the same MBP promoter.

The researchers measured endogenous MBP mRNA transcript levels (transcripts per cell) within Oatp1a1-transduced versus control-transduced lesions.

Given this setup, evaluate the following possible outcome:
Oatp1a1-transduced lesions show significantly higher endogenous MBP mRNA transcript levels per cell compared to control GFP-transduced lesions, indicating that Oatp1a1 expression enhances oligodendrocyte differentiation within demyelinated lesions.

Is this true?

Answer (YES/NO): NO